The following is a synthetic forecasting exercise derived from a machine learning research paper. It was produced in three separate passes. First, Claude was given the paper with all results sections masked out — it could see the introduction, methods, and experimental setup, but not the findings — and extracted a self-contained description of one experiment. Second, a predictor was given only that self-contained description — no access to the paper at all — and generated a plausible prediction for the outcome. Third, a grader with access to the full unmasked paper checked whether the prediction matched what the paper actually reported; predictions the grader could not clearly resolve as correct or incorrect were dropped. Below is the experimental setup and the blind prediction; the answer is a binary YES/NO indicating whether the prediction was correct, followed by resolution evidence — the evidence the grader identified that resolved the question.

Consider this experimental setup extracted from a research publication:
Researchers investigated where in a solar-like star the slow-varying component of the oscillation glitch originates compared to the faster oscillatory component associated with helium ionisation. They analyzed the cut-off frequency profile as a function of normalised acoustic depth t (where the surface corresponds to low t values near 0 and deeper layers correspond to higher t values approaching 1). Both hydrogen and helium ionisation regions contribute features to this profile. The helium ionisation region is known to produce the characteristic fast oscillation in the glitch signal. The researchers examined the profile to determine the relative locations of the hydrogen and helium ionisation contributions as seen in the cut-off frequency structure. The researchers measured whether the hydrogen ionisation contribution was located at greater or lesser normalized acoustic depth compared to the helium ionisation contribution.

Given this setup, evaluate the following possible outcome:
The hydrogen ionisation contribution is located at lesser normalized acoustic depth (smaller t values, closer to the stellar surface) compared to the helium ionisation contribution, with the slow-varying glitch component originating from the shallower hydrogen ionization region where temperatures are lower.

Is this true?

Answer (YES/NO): YES